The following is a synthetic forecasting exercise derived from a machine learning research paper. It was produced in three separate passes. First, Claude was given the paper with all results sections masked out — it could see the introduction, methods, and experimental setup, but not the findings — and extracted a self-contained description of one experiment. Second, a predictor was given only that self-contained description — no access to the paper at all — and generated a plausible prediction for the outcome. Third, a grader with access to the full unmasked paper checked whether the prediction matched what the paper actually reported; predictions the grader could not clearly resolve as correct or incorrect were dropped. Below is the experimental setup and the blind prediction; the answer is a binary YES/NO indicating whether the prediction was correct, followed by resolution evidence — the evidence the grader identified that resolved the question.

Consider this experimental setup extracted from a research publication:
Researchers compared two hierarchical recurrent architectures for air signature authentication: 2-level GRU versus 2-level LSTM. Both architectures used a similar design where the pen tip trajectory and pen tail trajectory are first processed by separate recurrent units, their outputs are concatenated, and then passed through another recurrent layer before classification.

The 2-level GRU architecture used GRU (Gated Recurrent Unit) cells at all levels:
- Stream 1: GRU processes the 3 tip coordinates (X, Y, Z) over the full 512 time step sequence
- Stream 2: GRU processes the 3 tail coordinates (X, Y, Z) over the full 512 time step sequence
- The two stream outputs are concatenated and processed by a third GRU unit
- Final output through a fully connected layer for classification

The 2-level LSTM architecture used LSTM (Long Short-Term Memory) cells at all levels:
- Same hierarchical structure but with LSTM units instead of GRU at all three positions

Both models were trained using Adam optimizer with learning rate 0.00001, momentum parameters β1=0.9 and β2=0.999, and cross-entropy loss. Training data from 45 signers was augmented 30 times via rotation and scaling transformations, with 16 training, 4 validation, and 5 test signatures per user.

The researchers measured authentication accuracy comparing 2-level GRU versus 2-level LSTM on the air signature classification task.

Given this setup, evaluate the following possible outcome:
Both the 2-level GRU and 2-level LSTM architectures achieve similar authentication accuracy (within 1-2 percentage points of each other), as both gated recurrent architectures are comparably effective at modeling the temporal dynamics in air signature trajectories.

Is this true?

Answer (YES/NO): NO